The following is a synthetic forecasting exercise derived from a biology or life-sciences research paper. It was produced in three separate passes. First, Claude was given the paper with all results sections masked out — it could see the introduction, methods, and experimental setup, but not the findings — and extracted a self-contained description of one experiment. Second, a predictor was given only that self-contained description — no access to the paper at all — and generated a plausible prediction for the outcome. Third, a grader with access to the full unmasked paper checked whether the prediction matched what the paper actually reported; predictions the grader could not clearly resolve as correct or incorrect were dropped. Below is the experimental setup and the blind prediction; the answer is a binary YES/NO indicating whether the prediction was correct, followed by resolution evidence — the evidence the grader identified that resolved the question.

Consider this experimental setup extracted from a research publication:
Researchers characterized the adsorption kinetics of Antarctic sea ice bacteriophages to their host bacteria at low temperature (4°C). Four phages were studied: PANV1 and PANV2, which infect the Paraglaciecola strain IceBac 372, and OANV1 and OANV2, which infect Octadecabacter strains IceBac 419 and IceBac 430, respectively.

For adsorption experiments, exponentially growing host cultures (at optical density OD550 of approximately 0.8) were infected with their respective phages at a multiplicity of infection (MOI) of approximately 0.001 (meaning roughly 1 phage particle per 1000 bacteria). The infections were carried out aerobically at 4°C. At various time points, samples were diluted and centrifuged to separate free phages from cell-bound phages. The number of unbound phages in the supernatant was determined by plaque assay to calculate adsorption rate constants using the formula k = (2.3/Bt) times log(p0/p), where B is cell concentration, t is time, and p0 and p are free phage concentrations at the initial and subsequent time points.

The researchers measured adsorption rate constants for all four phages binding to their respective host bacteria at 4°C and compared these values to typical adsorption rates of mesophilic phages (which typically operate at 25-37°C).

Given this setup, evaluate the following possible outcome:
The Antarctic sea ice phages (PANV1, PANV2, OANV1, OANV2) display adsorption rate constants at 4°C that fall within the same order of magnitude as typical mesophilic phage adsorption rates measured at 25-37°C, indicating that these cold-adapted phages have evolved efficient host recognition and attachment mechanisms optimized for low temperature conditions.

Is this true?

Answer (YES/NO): NO